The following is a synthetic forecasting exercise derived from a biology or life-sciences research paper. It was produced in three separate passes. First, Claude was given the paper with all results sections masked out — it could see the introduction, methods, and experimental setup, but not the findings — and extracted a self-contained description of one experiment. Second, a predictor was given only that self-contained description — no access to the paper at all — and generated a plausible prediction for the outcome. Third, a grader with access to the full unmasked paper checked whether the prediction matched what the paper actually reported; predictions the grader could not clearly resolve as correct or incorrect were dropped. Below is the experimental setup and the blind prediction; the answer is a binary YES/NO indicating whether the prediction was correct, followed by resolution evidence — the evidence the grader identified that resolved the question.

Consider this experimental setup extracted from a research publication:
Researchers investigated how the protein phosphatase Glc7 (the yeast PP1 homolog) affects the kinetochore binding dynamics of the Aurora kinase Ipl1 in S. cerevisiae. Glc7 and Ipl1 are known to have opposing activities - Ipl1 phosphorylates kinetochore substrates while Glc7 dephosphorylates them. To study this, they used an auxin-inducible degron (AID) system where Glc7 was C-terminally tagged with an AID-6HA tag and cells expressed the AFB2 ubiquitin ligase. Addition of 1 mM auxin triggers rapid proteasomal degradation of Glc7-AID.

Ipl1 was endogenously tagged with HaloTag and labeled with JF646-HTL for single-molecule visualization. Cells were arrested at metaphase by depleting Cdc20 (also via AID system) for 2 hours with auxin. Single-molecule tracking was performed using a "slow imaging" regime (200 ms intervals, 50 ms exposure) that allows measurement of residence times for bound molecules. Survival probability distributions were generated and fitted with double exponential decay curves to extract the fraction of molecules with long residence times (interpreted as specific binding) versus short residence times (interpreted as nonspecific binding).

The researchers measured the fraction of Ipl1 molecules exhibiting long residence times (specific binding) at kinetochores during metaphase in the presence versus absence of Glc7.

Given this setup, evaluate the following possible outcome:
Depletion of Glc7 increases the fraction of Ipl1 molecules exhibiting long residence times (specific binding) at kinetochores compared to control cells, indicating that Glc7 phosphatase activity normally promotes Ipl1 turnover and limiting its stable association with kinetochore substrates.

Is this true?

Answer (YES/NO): YES